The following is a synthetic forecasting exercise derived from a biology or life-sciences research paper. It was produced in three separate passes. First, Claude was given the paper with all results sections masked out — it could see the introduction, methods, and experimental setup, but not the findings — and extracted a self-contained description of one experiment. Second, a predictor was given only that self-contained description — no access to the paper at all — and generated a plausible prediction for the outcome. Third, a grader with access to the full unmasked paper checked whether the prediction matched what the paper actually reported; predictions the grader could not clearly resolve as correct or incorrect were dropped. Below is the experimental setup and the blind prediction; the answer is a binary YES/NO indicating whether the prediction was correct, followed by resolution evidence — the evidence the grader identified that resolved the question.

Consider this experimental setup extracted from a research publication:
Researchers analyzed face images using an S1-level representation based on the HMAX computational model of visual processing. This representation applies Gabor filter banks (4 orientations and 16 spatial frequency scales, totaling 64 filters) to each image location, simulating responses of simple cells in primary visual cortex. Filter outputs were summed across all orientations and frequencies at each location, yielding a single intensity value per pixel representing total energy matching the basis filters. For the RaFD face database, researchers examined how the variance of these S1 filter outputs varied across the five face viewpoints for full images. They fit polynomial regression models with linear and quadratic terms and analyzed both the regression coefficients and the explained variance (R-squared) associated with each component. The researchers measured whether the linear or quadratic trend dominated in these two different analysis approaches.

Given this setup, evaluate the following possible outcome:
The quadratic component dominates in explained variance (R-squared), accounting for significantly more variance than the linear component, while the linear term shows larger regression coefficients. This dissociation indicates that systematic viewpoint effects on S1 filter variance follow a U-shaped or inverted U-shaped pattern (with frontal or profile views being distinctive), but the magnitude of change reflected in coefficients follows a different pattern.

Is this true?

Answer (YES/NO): NO